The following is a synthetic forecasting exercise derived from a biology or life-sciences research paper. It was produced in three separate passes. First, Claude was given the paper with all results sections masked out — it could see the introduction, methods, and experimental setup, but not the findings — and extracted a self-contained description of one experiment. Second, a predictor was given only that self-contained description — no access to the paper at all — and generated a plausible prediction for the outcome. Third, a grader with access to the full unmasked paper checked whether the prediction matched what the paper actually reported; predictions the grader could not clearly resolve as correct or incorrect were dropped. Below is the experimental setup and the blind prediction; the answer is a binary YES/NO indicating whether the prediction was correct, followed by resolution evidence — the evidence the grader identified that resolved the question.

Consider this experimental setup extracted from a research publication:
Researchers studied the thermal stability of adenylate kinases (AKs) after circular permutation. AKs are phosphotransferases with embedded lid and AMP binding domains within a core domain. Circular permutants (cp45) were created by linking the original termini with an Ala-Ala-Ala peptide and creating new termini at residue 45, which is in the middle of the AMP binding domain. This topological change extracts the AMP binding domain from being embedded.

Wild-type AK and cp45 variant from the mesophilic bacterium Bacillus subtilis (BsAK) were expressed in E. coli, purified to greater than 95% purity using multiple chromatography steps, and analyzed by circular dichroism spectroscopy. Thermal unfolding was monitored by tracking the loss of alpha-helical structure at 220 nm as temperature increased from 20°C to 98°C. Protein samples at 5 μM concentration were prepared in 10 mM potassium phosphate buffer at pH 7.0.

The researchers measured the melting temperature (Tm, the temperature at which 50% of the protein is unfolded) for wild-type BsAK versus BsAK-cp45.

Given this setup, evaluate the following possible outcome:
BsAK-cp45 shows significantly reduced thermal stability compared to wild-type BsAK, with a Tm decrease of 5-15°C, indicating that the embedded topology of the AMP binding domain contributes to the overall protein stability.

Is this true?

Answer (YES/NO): YES